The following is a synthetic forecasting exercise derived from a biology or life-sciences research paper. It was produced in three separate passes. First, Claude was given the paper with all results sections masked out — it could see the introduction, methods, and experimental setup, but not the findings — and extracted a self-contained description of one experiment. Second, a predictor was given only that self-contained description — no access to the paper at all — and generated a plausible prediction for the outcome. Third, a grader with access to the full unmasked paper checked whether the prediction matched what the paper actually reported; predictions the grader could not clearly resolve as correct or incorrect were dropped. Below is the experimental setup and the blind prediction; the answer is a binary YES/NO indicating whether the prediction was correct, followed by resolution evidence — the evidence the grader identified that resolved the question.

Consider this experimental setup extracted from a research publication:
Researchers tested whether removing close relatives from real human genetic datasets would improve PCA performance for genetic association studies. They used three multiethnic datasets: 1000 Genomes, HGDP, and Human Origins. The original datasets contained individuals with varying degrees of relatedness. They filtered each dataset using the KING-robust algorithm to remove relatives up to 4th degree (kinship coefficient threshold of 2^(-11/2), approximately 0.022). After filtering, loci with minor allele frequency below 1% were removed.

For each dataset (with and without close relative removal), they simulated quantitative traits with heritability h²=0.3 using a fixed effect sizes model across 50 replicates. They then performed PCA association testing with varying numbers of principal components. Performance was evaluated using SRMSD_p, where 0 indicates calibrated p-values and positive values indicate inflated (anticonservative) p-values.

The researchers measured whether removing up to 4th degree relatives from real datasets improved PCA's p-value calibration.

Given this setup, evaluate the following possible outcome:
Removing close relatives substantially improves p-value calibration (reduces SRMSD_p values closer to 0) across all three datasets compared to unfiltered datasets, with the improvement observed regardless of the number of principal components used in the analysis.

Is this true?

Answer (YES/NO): NO